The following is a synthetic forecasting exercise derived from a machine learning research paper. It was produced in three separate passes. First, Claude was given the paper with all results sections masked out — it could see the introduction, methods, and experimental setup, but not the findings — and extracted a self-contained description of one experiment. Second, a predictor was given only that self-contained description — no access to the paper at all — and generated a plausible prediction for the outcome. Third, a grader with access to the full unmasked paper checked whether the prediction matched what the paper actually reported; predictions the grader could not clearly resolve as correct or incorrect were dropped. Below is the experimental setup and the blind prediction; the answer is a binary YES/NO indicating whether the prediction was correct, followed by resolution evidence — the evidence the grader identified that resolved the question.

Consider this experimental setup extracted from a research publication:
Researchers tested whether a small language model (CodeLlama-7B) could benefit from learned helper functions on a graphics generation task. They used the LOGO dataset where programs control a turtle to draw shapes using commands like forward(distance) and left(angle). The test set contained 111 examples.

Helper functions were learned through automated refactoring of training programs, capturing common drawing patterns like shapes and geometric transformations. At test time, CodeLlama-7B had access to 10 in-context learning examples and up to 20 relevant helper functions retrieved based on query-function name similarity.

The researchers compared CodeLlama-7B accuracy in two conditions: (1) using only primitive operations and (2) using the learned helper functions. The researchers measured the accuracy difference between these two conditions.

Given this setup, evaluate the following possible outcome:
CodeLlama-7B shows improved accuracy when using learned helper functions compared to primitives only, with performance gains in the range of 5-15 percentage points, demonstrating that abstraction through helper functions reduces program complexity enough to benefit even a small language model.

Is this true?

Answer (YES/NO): NO